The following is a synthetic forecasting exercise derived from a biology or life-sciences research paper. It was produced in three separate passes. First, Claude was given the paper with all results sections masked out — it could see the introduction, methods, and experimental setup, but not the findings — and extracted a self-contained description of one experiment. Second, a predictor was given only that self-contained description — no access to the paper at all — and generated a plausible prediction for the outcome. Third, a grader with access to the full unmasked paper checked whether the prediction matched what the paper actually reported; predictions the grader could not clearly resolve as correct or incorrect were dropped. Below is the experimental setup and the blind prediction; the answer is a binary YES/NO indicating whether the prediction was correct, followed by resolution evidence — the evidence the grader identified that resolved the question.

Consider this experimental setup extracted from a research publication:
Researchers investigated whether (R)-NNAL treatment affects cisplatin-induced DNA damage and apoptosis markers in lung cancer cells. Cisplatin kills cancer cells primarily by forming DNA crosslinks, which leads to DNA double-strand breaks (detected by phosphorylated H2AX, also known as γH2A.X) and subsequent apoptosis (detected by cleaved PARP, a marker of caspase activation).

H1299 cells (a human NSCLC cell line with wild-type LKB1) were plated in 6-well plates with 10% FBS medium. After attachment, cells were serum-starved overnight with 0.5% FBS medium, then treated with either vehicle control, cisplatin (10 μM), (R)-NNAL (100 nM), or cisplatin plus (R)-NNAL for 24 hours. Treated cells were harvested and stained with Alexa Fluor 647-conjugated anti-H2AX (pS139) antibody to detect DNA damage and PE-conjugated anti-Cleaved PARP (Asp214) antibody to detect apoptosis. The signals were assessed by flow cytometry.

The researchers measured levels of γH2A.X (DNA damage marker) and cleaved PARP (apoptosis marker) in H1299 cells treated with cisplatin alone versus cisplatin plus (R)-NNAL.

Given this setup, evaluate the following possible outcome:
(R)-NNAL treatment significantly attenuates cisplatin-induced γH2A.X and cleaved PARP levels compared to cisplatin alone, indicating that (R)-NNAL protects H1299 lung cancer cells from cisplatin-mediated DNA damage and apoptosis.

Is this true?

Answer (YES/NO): NO